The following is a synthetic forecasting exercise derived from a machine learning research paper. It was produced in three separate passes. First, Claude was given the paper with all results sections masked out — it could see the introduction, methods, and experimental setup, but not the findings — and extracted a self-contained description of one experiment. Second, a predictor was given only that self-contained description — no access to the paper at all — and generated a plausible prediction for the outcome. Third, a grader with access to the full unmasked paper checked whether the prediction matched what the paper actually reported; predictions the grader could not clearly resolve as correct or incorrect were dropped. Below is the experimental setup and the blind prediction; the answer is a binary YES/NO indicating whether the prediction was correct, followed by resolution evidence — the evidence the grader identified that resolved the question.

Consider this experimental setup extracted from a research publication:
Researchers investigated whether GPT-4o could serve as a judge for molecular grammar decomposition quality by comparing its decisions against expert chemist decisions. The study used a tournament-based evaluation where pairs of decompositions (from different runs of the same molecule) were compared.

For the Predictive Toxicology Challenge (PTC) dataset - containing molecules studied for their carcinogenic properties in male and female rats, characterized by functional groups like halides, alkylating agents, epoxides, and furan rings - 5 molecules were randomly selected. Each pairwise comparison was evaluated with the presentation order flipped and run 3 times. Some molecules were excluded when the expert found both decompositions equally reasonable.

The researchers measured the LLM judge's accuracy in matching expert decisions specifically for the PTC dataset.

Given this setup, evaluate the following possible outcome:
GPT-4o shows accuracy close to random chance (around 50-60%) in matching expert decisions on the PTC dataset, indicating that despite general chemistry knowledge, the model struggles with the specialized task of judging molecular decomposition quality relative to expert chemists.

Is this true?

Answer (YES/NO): NO